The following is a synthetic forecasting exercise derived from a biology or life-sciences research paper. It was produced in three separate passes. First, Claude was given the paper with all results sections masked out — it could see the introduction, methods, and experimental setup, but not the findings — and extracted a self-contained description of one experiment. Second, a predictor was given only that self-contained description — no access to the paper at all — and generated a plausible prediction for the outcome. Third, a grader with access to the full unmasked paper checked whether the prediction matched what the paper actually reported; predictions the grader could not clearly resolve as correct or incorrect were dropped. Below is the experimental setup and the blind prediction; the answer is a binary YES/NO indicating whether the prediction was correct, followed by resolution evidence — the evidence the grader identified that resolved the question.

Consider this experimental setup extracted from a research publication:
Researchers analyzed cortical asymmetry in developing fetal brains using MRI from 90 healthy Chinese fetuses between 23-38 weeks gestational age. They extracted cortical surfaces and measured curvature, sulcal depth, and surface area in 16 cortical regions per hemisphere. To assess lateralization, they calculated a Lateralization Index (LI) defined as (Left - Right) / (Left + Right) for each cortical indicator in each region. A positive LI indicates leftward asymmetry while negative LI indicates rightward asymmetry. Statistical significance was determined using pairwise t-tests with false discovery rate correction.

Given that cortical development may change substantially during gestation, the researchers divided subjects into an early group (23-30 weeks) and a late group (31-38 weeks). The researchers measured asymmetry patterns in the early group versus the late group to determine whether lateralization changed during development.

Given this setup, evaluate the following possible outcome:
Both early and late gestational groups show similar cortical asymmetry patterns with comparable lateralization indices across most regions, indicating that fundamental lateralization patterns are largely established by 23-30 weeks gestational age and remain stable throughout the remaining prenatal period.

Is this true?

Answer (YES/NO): YES